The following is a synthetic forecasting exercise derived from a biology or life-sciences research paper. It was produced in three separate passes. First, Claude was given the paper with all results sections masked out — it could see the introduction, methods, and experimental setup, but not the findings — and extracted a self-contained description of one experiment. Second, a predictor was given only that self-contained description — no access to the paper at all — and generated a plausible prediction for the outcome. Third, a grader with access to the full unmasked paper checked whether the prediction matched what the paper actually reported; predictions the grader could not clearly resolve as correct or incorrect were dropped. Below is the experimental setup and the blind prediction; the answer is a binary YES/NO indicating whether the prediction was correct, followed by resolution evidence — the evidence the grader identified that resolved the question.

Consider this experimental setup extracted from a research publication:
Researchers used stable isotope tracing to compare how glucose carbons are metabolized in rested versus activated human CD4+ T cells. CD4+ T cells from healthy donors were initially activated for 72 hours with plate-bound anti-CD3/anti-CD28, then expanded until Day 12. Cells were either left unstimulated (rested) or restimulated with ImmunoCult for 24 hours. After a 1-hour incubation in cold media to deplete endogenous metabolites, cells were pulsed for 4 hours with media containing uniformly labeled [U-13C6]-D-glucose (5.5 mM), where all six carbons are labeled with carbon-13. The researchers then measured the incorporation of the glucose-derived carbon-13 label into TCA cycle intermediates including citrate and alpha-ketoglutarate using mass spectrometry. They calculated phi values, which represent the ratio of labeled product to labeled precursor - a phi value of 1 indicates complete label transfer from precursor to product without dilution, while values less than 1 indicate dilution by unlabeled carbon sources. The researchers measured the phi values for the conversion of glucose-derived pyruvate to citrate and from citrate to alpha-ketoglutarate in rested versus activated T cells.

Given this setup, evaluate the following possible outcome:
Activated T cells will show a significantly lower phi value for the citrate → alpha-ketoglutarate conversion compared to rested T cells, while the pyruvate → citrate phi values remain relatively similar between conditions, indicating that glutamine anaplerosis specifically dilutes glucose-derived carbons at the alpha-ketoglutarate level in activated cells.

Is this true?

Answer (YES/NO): NO